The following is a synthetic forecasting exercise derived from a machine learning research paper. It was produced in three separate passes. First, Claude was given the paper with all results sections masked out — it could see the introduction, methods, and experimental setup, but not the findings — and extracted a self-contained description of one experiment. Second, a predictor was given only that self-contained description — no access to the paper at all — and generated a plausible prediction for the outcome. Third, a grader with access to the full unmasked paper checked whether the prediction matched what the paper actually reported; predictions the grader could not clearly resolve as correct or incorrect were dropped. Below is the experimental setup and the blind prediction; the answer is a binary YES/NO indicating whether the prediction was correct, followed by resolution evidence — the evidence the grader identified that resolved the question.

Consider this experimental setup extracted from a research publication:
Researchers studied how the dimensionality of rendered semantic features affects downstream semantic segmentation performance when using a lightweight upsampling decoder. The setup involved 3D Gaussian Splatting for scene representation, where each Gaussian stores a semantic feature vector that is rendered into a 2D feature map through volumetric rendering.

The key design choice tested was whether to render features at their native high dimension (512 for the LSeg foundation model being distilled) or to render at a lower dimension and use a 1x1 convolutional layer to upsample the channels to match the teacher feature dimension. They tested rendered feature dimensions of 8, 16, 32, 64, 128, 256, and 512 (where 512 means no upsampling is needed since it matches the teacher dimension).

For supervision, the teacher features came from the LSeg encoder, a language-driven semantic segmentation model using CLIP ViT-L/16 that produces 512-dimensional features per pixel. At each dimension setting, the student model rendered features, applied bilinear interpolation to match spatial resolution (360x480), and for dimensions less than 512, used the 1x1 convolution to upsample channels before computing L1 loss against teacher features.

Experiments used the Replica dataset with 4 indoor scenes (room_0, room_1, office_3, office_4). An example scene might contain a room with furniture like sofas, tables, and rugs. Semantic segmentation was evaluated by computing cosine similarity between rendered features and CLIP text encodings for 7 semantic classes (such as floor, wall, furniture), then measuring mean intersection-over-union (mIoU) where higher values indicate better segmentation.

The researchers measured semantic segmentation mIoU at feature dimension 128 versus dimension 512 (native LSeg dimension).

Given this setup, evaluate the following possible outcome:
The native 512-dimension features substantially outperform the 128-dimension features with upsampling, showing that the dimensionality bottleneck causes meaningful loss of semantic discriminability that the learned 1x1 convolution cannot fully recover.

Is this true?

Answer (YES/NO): NO